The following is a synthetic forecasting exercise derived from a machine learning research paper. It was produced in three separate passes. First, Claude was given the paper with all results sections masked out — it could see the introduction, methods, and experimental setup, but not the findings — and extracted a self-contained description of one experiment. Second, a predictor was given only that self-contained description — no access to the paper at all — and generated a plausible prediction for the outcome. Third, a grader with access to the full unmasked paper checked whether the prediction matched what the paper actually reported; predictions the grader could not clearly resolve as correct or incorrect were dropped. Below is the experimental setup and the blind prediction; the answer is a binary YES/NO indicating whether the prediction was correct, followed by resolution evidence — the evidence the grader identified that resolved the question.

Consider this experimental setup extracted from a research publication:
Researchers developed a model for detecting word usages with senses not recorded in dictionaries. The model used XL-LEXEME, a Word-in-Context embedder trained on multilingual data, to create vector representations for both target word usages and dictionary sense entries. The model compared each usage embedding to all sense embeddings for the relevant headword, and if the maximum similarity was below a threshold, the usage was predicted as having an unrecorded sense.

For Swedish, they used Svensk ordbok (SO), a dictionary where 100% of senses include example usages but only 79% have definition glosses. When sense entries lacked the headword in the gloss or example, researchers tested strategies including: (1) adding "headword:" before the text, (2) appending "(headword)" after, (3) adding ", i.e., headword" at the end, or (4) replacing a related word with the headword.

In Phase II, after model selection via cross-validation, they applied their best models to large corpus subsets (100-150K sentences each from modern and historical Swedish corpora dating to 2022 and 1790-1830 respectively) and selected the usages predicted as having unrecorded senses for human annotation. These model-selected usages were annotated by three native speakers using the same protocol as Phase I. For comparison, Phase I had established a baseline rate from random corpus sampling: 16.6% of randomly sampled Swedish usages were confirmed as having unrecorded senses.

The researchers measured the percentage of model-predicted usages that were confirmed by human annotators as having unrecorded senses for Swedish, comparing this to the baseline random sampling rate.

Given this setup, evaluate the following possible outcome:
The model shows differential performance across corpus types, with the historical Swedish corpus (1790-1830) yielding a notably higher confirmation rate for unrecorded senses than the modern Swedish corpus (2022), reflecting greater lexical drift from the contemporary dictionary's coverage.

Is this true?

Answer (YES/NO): NO